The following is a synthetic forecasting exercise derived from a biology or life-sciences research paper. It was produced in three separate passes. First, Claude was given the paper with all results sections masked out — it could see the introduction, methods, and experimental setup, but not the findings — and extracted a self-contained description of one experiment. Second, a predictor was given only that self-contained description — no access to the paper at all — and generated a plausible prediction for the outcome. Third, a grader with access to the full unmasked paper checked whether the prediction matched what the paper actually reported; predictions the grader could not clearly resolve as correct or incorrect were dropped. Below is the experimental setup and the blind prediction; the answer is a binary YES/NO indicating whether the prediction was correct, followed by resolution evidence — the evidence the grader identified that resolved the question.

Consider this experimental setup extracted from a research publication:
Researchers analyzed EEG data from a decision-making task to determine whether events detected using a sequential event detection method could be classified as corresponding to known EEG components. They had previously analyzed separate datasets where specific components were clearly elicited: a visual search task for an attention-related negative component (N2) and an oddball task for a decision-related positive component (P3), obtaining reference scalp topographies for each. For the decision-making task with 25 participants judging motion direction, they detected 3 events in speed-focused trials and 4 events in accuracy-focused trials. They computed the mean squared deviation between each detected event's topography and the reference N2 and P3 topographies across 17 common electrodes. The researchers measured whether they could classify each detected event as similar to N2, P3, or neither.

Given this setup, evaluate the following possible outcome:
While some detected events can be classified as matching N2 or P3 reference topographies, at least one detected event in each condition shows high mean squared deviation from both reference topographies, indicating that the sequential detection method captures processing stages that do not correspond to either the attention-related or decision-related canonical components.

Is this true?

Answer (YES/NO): YES